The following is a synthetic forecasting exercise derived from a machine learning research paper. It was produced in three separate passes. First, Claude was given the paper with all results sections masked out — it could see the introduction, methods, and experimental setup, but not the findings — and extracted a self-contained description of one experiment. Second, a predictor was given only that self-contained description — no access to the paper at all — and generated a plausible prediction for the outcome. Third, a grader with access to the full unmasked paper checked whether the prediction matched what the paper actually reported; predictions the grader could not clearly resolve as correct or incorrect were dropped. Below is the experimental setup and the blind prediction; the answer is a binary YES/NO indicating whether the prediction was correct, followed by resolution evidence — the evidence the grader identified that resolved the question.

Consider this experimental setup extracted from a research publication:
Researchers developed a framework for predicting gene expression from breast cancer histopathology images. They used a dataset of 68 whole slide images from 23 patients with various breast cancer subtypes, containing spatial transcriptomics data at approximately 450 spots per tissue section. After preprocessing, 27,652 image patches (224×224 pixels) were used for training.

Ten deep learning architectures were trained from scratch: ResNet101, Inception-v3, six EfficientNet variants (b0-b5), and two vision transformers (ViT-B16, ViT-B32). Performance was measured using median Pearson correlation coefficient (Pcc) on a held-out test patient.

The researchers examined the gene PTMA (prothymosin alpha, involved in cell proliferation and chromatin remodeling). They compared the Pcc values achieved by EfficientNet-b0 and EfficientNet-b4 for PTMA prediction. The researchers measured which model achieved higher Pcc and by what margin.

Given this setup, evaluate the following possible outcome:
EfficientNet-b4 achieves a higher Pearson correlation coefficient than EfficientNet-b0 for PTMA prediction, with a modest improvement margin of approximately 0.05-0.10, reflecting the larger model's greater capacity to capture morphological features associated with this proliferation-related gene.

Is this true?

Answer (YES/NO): NO